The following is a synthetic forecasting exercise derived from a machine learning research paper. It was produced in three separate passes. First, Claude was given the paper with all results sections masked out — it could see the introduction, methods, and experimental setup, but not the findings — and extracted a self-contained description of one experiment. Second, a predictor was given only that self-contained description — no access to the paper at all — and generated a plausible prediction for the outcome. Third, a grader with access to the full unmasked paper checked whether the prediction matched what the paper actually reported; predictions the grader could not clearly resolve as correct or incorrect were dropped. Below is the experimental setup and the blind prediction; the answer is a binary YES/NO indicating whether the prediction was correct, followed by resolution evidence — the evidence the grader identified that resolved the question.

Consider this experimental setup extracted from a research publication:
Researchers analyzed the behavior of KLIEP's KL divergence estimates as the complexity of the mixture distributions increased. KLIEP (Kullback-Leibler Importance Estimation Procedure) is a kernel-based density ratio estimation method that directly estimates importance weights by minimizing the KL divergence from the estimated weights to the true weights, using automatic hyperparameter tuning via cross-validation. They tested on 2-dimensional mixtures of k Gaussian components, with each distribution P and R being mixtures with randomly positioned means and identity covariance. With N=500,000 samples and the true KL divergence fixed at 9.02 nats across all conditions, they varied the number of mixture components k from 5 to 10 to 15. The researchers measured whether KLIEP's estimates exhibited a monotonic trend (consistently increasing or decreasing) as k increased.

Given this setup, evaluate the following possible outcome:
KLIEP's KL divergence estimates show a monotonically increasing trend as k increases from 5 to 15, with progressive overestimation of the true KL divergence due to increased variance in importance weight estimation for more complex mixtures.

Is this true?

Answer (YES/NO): NO